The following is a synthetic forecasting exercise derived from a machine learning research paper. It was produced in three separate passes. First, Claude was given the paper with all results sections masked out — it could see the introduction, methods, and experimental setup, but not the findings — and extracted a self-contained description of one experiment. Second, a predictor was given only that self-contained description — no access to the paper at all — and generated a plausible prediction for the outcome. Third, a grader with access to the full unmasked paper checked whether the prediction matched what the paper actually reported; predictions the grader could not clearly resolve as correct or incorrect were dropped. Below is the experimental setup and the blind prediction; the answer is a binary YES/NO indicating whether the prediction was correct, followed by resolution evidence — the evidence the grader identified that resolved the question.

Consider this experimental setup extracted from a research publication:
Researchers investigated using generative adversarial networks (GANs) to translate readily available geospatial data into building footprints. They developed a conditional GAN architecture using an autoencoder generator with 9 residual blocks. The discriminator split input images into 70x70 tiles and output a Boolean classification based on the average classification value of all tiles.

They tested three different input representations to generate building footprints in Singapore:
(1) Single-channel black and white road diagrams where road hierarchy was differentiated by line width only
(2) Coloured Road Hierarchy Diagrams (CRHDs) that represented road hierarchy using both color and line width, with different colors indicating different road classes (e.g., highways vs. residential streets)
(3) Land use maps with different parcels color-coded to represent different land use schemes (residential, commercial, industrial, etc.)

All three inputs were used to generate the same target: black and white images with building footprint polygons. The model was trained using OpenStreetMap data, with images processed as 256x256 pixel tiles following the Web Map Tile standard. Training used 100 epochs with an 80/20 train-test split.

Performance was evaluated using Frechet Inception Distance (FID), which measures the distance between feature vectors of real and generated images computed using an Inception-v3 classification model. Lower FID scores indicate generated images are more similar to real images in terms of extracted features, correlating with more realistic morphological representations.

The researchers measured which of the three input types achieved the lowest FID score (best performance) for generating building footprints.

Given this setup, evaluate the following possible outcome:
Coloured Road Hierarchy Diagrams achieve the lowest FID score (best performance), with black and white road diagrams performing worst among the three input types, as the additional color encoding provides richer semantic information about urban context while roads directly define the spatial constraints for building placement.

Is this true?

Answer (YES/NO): NO